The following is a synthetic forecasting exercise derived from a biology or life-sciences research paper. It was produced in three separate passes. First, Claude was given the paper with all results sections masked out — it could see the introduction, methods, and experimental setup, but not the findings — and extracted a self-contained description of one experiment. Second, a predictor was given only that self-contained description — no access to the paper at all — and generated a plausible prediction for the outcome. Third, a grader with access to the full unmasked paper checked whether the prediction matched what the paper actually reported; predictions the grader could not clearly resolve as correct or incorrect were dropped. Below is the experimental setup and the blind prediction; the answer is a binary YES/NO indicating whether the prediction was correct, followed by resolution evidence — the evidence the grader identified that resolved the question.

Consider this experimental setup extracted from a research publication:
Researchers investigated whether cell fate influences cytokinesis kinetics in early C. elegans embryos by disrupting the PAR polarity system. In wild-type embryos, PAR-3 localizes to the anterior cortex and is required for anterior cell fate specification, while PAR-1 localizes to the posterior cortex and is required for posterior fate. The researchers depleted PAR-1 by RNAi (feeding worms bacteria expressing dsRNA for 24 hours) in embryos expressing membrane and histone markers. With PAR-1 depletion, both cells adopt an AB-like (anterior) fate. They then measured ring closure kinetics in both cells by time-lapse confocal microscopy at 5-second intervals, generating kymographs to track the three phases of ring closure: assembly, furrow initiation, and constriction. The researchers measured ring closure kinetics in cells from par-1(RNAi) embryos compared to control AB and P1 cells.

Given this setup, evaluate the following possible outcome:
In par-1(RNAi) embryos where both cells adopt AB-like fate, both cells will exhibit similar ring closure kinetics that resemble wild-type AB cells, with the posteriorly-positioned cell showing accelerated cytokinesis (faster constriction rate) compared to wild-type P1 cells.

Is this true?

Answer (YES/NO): YES